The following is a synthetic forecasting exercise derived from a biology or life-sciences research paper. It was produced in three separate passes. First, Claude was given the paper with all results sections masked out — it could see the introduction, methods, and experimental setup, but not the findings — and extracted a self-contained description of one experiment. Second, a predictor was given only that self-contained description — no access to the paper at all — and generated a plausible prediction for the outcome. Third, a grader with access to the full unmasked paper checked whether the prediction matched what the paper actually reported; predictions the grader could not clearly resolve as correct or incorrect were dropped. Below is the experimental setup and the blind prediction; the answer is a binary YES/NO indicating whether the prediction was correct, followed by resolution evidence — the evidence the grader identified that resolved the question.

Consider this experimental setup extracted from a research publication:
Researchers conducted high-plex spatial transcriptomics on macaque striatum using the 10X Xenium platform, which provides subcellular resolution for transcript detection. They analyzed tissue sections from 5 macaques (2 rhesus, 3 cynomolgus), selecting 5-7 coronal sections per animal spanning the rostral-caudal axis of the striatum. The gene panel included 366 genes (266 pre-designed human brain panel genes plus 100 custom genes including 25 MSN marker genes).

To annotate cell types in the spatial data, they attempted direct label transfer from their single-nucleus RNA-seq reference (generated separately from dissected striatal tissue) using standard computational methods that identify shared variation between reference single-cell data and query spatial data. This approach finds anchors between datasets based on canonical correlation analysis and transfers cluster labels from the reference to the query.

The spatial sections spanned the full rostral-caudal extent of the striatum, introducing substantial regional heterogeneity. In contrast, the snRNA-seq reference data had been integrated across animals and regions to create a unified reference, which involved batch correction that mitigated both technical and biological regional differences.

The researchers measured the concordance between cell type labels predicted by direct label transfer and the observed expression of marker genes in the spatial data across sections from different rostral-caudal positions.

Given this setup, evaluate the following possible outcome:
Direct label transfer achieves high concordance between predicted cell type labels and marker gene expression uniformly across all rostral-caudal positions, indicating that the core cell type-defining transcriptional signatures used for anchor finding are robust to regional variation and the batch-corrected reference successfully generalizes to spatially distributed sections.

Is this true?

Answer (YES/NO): NO